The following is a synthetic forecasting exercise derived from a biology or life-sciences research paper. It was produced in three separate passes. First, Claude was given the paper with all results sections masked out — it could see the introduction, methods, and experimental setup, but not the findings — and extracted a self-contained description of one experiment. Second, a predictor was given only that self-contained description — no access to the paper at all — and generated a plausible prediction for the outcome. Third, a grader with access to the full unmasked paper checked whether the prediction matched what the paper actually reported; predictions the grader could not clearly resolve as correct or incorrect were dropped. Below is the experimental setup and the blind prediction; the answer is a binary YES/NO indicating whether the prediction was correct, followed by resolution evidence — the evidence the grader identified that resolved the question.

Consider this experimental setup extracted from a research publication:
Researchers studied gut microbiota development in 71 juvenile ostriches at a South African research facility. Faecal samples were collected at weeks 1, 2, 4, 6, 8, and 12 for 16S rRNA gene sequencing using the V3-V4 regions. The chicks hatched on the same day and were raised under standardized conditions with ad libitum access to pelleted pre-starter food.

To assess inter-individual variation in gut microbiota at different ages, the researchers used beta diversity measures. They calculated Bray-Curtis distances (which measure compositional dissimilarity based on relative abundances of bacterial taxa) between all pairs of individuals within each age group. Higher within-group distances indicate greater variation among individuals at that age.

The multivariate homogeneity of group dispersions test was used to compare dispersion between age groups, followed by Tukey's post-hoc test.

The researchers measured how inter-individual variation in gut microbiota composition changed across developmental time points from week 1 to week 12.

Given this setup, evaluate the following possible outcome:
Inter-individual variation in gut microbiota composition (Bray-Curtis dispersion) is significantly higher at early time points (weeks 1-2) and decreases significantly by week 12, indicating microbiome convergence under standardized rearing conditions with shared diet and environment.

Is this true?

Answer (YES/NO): NO